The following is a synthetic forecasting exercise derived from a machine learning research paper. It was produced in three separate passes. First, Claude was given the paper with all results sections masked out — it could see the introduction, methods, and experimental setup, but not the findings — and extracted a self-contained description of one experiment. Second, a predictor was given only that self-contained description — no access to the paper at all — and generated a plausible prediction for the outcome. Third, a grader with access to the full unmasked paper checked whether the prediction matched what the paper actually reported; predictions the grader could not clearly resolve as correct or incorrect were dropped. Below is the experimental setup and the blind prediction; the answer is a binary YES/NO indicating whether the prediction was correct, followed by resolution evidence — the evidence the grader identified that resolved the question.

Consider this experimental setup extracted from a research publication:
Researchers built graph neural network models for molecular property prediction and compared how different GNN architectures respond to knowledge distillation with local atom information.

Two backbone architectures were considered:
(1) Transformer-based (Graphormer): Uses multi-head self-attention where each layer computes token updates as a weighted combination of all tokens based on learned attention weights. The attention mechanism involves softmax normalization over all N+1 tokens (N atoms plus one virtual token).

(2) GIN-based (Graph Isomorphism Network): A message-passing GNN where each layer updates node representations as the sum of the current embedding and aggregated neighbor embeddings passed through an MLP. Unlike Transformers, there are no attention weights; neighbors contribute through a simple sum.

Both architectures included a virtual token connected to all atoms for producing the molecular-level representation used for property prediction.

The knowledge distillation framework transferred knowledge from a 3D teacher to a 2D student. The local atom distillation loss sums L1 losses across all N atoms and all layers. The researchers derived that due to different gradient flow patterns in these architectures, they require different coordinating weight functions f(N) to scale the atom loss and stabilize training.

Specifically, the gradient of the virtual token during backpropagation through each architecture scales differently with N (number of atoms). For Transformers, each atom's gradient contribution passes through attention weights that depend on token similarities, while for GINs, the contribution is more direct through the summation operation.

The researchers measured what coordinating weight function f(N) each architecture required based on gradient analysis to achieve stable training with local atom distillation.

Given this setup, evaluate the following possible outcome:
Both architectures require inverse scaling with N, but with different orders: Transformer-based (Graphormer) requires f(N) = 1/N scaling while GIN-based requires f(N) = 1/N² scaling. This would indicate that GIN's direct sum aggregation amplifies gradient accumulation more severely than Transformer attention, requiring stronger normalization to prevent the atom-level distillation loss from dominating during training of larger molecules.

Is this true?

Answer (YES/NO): NO